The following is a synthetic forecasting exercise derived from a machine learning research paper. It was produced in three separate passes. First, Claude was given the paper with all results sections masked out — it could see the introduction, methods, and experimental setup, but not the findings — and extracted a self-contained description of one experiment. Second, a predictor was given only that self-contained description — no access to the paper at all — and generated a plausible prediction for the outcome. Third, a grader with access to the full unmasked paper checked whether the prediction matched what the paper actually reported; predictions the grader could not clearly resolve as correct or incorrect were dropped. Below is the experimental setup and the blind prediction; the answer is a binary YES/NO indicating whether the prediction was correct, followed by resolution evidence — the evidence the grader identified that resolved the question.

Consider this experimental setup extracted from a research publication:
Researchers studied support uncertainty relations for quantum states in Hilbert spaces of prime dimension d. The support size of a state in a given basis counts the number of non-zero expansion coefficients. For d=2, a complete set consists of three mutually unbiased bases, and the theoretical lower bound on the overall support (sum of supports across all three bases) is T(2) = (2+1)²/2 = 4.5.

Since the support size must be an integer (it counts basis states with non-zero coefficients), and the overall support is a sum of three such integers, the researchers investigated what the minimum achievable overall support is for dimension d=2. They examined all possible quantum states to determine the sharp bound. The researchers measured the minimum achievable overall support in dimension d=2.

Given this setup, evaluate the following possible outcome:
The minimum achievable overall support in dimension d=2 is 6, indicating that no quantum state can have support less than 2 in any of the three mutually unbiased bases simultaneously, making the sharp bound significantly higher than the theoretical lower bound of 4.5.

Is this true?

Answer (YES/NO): NO